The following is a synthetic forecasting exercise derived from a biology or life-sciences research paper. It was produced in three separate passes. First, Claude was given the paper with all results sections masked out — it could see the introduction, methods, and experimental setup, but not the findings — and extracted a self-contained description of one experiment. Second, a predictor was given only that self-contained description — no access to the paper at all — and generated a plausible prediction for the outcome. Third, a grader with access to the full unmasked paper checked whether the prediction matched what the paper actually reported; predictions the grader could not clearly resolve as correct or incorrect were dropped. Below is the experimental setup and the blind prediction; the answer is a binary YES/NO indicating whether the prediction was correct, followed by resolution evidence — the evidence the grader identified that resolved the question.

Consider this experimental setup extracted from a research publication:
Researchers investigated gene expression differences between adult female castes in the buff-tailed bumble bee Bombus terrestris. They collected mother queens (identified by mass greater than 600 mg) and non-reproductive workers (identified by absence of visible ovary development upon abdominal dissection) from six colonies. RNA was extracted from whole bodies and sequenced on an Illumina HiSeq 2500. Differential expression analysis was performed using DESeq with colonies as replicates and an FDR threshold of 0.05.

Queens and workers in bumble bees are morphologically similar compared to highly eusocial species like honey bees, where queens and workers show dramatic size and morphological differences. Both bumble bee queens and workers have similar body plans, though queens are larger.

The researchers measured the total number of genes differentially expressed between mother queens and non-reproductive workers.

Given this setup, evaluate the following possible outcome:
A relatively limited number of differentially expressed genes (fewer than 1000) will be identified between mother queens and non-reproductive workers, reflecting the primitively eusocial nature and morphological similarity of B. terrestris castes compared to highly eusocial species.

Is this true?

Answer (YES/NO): NO